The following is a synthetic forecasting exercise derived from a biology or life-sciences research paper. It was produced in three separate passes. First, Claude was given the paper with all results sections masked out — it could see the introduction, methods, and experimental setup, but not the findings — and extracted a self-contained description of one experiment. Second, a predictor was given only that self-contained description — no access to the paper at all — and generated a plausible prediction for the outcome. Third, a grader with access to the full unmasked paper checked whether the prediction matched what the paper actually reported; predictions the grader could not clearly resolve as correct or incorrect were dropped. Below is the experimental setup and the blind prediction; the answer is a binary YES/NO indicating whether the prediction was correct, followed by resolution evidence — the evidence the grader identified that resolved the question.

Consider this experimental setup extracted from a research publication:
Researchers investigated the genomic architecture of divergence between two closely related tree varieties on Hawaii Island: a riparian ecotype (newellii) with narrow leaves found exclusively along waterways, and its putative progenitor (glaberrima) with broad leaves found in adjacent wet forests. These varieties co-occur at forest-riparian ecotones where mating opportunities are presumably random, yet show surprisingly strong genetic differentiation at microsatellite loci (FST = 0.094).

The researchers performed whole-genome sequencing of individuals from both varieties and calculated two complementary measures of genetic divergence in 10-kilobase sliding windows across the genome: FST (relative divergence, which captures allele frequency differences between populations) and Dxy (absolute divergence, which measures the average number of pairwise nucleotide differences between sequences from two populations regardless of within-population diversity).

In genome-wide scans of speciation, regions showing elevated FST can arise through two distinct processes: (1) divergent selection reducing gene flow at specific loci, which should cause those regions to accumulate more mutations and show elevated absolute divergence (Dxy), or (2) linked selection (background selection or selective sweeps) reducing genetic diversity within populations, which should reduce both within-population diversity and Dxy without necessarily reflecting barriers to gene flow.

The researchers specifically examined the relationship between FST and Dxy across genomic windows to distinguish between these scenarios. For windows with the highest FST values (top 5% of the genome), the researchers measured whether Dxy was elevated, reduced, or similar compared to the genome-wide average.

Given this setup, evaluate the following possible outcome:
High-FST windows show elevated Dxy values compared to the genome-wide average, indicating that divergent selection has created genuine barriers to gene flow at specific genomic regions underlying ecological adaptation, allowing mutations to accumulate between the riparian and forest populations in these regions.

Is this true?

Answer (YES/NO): YES